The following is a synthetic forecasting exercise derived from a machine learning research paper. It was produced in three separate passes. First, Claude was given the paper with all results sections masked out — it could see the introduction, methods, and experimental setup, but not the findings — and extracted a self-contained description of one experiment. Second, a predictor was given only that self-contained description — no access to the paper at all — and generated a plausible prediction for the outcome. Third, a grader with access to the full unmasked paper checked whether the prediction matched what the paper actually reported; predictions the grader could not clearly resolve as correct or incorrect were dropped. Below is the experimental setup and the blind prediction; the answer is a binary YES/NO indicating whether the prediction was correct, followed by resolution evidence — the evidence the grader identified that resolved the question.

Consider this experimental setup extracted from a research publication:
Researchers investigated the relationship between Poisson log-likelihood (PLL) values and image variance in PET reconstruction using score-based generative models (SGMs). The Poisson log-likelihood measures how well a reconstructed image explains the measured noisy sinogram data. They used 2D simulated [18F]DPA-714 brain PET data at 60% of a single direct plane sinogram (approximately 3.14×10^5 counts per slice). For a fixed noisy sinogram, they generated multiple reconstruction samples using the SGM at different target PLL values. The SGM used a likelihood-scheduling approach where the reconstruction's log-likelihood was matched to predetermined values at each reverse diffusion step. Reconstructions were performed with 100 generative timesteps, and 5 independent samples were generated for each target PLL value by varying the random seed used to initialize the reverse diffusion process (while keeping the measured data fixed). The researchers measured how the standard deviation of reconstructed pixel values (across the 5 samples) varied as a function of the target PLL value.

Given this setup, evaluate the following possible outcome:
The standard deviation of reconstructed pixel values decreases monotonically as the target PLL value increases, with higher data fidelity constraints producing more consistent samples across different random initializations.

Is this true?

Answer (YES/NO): NO